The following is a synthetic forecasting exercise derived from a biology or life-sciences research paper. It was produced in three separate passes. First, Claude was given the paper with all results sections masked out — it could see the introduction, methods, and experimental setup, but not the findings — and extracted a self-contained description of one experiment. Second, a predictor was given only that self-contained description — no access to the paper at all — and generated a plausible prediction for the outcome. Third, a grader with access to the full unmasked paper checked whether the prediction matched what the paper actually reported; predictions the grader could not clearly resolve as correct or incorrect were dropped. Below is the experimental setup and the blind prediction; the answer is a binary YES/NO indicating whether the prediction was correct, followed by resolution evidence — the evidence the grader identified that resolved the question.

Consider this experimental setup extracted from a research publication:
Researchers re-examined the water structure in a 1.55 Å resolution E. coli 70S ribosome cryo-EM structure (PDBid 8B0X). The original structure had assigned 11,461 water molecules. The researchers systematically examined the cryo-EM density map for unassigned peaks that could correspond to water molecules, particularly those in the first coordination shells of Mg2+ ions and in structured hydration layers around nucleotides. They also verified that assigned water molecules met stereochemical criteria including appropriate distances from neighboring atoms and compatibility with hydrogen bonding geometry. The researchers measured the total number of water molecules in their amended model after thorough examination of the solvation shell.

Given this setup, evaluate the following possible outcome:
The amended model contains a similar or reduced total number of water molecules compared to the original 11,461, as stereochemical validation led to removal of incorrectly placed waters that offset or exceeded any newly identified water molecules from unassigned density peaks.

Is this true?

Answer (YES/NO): NO